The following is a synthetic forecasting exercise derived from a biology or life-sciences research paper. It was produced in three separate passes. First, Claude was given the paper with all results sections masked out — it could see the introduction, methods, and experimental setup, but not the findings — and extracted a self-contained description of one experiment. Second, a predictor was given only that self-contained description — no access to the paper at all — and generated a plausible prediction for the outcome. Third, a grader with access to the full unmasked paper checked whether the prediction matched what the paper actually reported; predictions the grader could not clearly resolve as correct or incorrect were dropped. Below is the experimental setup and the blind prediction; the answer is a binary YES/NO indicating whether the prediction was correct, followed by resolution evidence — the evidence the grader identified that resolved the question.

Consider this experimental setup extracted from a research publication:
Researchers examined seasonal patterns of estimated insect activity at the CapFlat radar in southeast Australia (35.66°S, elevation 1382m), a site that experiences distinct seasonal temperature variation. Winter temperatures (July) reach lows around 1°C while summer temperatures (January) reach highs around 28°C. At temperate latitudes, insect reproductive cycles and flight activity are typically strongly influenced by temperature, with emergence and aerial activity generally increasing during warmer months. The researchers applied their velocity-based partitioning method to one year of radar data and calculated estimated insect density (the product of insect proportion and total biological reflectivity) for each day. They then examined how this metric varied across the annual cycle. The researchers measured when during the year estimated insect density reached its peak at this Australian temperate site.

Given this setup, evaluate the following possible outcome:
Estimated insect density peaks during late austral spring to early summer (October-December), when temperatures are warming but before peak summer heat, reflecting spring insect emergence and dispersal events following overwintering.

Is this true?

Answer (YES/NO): NO